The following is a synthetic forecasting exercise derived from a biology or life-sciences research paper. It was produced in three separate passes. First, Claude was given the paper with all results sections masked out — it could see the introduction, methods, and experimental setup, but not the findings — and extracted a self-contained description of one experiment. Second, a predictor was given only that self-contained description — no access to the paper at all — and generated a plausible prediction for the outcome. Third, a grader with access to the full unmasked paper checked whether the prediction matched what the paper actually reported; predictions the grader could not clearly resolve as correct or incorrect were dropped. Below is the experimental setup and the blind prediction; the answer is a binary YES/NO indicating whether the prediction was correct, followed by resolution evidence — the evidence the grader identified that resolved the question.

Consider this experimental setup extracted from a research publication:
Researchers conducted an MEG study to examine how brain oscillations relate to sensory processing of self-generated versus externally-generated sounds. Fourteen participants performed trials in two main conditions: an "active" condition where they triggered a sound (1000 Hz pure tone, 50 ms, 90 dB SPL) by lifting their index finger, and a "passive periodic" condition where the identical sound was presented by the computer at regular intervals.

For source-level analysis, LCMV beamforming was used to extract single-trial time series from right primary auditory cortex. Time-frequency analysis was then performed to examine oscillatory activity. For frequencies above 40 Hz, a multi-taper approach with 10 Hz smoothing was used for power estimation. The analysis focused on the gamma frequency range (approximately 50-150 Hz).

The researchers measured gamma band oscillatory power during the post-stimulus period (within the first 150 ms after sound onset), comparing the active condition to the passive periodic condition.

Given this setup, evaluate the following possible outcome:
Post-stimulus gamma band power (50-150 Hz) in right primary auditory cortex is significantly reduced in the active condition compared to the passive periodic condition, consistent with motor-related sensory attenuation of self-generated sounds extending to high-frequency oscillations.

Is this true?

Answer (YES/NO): YES